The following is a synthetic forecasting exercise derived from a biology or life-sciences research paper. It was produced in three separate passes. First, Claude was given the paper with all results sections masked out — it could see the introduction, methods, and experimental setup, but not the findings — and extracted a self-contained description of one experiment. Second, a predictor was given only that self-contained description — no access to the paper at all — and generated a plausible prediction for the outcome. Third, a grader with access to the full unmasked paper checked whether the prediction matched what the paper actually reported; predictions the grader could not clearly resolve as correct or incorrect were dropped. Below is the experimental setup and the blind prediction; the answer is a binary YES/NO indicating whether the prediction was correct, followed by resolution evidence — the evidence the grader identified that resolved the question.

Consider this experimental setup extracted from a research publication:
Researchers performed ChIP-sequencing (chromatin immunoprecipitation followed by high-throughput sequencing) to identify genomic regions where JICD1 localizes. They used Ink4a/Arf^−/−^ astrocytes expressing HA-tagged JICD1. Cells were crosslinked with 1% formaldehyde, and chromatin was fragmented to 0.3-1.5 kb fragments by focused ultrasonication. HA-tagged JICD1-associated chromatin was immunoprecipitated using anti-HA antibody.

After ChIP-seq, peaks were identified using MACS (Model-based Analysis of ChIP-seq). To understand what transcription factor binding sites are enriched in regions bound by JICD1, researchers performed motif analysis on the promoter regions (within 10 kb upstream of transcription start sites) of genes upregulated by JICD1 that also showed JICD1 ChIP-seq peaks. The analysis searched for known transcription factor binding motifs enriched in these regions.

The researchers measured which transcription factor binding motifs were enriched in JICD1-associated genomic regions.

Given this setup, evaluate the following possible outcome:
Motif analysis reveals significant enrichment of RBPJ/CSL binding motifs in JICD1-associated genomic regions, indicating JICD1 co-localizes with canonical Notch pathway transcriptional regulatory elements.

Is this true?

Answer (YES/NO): NO